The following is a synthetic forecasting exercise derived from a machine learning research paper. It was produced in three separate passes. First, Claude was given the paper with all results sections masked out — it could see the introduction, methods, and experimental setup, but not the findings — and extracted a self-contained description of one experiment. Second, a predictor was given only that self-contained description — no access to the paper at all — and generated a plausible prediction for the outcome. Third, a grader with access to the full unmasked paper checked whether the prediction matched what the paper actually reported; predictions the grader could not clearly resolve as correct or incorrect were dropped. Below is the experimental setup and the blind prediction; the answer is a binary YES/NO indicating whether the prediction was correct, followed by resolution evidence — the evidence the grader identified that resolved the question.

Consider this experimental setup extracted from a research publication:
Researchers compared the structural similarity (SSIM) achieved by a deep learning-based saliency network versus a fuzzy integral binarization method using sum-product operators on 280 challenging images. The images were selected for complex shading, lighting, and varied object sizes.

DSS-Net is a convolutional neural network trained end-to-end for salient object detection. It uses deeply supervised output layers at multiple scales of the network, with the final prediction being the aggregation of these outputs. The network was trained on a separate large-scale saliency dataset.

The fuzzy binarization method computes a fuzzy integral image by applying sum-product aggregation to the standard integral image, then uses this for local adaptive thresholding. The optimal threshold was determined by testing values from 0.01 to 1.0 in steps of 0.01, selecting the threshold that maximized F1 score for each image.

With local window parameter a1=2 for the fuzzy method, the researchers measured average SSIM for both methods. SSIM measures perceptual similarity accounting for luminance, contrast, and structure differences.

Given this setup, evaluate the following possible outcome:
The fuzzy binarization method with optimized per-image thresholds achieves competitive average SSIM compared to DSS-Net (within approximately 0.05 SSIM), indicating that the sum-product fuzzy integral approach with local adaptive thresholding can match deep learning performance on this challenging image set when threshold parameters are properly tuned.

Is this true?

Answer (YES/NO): YES